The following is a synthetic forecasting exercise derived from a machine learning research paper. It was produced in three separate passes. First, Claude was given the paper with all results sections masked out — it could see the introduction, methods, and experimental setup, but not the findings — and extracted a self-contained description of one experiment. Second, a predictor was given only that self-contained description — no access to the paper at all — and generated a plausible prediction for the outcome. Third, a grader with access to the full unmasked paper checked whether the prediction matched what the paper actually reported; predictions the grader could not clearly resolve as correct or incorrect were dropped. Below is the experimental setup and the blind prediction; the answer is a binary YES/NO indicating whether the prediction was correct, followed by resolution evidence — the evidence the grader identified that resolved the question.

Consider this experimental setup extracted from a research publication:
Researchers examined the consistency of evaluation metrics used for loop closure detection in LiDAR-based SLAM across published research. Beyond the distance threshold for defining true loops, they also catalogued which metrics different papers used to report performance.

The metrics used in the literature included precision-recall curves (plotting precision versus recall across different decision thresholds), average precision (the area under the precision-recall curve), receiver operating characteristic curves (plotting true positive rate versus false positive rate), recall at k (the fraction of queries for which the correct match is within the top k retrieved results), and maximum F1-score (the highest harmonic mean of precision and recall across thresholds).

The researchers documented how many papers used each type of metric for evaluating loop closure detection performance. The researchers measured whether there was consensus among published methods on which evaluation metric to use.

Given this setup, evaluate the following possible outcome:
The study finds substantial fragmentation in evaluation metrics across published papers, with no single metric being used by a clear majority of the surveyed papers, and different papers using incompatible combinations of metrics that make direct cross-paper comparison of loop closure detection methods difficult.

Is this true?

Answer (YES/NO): YES